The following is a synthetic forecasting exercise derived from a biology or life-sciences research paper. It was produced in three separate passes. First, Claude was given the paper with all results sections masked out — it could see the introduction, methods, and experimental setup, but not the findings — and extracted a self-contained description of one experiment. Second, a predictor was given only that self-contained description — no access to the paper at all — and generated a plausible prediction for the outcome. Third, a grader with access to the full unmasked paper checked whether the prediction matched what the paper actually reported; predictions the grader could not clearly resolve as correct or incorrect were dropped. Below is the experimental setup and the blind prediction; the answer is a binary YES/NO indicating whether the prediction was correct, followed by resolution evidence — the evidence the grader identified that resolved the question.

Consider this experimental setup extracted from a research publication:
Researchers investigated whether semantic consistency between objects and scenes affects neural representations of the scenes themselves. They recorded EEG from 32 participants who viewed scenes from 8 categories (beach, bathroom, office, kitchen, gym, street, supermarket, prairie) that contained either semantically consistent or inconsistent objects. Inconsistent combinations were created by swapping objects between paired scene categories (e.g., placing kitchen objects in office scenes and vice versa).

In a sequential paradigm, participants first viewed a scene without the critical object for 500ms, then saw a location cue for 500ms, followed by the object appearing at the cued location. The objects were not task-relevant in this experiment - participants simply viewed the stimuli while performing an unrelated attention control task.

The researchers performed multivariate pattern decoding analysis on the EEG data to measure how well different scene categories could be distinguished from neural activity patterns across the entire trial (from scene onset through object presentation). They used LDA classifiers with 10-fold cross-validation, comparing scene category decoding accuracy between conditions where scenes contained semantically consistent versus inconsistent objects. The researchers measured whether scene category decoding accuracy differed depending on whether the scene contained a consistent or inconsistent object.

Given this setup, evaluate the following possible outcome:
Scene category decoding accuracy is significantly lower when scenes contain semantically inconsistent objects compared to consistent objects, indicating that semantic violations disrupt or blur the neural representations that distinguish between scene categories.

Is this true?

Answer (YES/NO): NO